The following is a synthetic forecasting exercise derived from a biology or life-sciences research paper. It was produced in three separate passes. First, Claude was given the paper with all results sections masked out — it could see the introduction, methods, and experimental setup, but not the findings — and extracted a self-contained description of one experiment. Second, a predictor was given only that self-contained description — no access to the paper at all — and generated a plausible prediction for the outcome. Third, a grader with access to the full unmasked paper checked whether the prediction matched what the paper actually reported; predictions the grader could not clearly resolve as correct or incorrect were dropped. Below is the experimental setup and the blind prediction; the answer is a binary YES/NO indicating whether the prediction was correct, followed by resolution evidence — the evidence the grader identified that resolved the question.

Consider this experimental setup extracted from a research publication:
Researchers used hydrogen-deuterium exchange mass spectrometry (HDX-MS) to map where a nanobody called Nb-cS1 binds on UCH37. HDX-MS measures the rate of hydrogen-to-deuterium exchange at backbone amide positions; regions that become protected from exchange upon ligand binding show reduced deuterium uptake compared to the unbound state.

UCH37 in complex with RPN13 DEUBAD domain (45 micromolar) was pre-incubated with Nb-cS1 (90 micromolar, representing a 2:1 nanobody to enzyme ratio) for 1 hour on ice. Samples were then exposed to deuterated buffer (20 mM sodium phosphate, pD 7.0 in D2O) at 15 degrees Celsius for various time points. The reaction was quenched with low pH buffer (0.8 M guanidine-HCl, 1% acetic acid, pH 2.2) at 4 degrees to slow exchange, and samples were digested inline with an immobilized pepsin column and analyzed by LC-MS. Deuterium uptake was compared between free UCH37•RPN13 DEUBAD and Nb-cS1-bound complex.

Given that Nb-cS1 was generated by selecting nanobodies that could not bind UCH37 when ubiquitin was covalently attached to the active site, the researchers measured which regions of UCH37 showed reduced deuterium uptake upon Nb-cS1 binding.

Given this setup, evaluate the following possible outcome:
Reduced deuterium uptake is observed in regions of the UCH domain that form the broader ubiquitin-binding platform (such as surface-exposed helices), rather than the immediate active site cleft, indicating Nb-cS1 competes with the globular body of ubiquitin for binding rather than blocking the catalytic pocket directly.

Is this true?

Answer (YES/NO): NO